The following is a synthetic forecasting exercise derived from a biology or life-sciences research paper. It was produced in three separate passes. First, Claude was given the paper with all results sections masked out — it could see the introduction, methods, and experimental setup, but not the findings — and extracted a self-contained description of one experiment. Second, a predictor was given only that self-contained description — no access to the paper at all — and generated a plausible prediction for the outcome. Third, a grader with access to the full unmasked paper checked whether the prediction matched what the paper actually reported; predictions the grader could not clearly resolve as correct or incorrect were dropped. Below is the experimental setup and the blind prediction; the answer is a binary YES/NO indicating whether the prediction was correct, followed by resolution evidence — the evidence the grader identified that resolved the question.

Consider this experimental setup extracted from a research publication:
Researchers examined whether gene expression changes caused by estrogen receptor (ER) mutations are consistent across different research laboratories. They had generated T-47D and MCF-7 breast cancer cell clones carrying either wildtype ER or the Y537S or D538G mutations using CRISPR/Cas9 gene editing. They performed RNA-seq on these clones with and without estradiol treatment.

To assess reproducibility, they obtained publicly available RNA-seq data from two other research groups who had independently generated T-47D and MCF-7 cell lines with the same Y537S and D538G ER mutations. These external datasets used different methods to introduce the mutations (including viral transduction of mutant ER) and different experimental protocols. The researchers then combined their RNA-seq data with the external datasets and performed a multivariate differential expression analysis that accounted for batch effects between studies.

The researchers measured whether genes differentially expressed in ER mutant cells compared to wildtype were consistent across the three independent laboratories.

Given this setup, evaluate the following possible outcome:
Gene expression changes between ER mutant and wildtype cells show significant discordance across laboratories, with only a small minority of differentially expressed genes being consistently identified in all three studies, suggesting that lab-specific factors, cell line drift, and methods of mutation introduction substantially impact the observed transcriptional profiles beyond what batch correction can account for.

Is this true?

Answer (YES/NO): NO